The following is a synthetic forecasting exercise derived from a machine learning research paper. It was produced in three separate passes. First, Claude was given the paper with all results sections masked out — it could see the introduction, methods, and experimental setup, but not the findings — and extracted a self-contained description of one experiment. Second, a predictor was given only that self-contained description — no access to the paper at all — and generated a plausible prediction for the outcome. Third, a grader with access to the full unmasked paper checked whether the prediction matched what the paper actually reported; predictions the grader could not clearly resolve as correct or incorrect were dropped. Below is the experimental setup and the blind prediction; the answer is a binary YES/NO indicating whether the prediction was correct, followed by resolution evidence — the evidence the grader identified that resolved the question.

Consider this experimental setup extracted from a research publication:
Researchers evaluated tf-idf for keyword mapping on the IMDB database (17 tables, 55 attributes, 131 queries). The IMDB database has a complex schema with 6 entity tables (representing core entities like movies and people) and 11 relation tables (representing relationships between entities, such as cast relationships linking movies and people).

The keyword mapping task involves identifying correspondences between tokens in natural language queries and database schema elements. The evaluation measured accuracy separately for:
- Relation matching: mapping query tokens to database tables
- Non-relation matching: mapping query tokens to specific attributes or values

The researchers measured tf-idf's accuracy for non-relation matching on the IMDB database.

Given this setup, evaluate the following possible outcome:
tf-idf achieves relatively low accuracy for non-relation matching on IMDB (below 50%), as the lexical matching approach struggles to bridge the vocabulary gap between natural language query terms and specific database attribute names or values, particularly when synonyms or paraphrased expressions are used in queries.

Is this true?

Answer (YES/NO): YES